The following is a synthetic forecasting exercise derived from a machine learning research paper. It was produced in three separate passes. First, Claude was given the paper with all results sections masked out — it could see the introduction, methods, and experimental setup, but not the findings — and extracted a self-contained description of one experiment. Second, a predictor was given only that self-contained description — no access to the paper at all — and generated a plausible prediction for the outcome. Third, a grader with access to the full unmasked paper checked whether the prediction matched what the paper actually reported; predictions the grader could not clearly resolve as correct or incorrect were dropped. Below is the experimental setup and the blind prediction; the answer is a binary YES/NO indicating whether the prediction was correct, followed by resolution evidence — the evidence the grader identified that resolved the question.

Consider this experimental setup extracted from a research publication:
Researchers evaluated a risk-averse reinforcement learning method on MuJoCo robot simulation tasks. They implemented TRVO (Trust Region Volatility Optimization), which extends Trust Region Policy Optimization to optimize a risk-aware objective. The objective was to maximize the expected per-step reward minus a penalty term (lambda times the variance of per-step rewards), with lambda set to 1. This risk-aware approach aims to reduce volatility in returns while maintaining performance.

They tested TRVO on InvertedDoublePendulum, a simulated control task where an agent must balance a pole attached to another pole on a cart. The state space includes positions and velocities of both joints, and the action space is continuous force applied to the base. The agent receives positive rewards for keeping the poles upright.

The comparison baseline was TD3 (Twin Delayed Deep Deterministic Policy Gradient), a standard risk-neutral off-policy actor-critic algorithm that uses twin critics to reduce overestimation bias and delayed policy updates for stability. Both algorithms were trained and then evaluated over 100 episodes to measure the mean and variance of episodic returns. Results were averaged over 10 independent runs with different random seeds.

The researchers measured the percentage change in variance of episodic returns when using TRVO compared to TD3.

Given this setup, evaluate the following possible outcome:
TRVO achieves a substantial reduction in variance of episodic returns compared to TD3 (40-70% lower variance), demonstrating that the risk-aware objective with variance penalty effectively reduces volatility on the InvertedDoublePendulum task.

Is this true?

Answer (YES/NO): NO